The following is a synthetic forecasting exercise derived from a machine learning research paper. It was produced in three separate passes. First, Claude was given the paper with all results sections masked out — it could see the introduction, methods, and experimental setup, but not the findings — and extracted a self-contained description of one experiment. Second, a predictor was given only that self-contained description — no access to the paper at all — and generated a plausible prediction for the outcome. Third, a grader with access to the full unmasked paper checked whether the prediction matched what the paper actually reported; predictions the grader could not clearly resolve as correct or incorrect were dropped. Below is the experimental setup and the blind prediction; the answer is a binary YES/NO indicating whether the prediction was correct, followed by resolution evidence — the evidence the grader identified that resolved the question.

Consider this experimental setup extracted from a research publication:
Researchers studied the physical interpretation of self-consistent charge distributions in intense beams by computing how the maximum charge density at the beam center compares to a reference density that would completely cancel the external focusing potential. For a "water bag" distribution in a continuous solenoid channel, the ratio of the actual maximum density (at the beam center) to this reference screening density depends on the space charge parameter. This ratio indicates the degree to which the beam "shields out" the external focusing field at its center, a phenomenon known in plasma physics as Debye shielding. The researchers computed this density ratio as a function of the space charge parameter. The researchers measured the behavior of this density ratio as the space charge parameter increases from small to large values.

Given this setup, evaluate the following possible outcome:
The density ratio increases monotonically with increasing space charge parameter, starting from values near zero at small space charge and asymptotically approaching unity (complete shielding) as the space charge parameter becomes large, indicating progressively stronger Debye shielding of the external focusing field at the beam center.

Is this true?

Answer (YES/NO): YES